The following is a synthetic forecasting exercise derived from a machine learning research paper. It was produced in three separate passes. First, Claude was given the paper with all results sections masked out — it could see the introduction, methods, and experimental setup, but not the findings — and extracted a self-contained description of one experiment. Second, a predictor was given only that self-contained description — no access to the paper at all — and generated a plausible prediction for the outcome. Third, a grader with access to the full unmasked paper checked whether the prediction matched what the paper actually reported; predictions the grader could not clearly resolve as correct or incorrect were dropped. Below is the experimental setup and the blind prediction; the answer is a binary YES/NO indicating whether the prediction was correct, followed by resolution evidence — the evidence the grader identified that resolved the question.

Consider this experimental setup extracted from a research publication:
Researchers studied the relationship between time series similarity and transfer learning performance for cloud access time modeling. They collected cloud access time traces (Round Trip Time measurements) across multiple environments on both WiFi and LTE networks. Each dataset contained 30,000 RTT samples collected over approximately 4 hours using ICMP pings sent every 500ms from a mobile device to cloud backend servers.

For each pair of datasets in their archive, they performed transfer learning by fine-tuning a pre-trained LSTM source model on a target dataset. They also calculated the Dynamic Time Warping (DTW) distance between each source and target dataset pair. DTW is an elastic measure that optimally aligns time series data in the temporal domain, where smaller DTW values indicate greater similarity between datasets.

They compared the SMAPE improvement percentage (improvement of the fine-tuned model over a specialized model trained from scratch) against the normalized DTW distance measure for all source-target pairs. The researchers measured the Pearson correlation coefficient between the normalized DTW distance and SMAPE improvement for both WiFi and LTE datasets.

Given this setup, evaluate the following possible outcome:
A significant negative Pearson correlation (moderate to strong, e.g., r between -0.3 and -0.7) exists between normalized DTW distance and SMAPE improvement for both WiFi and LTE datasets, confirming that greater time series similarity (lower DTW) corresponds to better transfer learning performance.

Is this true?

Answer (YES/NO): YES